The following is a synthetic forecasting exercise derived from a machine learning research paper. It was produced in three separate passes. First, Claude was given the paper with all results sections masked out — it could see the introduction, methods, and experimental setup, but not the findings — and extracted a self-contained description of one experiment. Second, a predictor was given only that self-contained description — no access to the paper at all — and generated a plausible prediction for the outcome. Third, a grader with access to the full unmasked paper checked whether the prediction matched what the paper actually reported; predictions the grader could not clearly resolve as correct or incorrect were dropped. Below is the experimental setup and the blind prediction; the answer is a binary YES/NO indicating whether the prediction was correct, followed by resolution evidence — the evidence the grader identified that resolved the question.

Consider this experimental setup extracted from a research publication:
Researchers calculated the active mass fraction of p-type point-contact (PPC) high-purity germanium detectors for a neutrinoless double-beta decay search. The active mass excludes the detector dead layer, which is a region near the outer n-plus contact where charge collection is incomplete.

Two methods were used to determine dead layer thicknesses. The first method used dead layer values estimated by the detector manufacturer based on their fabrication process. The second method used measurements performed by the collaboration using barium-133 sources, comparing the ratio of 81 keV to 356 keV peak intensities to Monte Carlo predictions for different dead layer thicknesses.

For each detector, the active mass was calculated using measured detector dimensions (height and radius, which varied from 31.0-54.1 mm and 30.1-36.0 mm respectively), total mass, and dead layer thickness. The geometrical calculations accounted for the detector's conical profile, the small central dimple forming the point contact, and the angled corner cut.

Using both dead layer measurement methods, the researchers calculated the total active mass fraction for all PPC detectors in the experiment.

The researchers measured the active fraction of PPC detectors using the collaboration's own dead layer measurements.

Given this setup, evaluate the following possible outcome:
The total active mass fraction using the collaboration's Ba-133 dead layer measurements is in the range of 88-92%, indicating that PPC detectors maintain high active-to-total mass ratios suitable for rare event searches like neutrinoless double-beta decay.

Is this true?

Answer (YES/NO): YES